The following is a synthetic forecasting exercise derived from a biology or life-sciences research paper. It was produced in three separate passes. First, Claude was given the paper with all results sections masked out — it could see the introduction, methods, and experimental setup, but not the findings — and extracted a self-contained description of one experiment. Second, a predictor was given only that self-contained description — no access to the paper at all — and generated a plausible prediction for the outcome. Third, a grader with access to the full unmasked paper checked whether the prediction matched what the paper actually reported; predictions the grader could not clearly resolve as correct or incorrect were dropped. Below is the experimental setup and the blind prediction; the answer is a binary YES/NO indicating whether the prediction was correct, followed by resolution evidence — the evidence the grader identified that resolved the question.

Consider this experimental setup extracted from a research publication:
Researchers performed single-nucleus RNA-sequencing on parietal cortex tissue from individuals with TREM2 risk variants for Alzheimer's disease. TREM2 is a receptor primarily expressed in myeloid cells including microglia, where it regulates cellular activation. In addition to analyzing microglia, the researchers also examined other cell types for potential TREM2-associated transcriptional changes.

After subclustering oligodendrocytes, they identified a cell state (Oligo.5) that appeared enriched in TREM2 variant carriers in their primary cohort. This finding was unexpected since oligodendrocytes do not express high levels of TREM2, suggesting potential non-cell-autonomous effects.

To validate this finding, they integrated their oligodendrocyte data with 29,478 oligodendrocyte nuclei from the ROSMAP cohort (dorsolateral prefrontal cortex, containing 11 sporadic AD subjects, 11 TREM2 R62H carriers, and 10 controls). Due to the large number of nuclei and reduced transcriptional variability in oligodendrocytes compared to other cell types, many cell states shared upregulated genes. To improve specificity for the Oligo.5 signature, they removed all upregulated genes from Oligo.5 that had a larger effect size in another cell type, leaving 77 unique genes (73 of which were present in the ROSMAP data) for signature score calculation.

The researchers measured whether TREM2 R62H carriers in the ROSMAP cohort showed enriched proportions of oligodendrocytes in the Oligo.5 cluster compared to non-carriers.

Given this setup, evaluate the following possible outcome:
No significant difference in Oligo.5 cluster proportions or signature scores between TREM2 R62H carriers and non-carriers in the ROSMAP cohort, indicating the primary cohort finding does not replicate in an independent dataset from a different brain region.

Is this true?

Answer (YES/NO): NO